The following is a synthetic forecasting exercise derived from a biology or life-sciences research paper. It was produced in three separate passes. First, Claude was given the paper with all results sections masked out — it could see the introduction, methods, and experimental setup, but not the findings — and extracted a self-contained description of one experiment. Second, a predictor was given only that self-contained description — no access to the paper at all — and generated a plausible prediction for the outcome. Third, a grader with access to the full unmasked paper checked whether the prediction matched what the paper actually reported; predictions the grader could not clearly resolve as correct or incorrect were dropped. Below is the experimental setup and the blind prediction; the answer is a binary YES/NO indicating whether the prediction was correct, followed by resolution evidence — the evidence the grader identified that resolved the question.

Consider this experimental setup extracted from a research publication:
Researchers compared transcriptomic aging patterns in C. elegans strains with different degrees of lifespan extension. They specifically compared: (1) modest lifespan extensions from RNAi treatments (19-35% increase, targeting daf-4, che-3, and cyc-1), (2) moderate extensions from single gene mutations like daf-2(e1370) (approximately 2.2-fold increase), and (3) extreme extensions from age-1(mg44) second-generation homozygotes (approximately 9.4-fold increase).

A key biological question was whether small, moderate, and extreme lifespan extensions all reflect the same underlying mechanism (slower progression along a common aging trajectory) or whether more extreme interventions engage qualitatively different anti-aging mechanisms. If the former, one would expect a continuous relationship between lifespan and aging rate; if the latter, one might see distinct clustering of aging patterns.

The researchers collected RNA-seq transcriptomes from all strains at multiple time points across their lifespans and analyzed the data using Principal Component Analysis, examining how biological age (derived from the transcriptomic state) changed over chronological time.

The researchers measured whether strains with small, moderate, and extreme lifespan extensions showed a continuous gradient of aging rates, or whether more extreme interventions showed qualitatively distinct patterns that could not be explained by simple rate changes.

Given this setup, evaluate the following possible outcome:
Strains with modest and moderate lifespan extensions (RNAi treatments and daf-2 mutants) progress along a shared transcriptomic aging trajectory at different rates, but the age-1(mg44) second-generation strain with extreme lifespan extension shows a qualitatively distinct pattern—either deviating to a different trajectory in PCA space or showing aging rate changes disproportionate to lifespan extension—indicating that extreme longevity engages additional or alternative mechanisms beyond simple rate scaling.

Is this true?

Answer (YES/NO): NO